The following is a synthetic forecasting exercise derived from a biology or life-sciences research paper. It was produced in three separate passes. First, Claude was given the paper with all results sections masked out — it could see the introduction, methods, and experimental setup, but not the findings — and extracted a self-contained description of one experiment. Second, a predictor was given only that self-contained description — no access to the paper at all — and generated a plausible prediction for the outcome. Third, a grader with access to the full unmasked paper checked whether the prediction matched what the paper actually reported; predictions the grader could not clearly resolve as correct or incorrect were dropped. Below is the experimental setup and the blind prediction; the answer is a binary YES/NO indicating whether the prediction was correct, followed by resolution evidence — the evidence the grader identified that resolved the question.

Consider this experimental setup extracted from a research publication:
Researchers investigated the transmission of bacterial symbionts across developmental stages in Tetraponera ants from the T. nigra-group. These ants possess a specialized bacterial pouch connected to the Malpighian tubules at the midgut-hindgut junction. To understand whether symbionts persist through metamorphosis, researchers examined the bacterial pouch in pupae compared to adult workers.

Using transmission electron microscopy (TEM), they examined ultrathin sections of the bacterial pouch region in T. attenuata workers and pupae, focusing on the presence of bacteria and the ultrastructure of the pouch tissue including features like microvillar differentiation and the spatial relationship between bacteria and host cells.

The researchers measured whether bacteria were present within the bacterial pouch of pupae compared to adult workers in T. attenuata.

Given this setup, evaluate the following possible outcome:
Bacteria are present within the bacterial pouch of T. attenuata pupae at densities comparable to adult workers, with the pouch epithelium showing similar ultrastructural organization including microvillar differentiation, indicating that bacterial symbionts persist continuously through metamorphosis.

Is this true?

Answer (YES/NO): NO